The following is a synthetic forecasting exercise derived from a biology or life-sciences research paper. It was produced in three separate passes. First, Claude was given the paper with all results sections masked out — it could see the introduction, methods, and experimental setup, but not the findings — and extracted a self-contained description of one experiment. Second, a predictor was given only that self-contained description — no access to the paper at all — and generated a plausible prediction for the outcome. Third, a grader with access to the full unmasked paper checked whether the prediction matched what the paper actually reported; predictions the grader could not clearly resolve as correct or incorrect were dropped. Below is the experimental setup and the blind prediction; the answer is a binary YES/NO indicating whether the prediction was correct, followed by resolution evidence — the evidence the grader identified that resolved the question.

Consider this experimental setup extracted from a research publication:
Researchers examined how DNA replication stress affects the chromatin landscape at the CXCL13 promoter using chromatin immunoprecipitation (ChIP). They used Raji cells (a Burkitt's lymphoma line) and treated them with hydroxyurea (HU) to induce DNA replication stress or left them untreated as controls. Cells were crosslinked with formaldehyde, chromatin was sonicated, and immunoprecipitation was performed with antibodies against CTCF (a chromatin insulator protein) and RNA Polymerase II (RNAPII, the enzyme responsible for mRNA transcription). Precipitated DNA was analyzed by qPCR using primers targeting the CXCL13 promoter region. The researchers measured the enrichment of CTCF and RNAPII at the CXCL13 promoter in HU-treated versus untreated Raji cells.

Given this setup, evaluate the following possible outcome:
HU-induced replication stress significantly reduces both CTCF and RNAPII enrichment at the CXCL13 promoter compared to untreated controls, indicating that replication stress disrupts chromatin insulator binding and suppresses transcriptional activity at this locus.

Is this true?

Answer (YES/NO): NO